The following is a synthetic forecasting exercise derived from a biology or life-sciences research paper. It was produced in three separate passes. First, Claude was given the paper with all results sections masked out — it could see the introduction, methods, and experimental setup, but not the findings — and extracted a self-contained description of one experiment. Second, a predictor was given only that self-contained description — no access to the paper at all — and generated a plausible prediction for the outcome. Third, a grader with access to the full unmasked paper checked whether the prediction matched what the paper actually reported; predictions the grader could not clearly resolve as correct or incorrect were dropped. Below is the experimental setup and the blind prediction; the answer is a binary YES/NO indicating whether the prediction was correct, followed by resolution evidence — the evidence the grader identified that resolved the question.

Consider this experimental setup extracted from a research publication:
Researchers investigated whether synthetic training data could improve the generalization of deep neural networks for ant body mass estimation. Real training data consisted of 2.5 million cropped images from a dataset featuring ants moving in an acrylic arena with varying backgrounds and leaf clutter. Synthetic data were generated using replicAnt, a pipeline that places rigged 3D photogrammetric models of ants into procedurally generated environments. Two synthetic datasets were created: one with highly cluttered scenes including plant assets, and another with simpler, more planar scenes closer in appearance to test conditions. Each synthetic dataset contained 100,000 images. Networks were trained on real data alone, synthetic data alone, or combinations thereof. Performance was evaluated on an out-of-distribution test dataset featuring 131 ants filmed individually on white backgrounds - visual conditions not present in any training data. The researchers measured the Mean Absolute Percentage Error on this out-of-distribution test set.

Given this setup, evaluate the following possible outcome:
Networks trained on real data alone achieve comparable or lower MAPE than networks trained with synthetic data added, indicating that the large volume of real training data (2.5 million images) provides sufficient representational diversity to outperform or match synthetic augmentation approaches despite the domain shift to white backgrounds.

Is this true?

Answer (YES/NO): NO